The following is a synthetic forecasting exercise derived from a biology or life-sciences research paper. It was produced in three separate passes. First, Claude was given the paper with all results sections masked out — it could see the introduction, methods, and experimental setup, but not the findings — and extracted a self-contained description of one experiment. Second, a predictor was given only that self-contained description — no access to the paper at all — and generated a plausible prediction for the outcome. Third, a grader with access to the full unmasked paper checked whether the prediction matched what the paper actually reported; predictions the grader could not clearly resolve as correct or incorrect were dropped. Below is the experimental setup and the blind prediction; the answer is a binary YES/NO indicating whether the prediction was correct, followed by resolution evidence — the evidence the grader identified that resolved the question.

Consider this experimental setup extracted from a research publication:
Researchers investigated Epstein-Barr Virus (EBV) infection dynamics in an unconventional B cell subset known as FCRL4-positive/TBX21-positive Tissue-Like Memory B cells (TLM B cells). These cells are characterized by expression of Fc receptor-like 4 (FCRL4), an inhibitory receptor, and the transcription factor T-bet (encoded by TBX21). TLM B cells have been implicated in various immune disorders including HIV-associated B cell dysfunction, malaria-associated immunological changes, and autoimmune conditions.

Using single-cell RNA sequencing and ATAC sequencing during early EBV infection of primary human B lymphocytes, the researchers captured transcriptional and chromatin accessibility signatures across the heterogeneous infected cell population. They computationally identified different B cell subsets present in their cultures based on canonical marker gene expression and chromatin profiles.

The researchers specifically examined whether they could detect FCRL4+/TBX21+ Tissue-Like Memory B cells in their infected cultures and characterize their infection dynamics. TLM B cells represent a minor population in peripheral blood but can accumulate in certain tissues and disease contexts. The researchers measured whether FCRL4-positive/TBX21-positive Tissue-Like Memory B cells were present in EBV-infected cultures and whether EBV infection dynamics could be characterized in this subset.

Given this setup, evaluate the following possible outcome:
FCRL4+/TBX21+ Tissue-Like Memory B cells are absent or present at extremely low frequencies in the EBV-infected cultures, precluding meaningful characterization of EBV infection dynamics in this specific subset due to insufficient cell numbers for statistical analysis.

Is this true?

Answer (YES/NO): NO